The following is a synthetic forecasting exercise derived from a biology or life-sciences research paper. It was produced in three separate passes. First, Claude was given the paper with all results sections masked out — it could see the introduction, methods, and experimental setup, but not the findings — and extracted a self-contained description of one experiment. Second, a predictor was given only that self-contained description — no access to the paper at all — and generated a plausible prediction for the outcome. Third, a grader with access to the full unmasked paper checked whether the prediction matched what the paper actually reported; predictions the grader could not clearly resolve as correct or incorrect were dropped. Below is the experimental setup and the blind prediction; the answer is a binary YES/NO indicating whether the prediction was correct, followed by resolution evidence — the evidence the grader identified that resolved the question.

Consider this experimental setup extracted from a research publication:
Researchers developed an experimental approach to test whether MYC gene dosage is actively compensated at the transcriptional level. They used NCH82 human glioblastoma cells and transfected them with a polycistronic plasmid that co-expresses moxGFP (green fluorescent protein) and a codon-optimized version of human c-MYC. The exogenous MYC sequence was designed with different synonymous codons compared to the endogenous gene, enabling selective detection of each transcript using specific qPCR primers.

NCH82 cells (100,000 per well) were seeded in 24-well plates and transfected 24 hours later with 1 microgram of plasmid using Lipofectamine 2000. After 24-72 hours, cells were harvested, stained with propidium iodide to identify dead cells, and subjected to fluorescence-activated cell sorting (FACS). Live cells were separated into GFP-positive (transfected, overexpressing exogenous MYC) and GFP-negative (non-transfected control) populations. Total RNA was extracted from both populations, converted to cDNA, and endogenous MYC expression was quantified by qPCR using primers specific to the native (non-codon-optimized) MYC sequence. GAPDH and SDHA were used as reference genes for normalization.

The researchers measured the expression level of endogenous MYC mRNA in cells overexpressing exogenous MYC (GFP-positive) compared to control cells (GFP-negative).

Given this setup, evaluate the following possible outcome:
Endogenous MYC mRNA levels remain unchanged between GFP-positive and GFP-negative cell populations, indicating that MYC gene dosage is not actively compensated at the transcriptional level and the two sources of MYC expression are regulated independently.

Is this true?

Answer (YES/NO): NO